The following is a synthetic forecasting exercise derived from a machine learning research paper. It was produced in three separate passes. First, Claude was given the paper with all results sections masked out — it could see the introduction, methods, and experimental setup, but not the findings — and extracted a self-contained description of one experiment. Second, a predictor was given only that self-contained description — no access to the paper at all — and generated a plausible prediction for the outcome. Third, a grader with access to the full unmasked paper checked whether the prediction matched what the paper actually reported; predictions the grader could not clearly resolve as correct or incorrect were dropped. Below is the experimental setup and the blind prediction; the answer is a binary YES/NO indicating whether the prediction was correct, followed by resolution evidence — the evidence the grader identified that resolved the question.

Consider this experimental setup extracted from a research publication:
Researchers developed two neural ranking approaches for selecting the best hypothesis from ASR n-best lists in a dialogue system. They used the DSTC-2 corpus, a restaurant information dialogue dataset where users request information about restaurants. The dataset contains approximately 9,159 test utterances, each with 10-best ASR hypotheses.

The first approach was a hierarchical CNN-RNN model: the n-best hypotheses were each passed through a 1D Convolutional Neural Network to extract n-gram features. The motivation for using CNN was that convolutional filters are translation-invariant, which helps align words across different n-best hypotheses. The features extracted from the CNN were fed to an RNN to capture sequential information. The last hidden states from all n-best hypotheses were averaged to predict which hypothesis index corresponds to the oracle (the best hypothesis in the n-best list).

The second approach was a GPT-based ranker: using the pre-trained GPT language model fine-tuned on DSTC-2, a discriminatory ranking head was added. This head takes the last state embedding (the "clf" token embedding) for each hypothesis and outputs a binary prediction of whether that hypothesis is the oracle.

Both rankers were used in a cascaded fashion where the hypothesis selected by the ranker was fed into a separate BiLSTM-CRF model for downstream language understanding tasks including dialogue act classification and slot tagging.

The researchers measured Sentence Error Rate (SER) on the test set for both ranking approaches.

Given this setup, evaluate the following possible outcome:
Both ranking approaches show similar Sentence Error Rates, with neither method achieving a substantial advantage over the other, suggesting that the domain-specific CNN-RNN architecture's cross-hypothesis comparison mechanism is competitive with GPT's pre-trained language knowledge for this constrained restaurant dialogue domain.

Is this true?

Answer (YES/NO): YES